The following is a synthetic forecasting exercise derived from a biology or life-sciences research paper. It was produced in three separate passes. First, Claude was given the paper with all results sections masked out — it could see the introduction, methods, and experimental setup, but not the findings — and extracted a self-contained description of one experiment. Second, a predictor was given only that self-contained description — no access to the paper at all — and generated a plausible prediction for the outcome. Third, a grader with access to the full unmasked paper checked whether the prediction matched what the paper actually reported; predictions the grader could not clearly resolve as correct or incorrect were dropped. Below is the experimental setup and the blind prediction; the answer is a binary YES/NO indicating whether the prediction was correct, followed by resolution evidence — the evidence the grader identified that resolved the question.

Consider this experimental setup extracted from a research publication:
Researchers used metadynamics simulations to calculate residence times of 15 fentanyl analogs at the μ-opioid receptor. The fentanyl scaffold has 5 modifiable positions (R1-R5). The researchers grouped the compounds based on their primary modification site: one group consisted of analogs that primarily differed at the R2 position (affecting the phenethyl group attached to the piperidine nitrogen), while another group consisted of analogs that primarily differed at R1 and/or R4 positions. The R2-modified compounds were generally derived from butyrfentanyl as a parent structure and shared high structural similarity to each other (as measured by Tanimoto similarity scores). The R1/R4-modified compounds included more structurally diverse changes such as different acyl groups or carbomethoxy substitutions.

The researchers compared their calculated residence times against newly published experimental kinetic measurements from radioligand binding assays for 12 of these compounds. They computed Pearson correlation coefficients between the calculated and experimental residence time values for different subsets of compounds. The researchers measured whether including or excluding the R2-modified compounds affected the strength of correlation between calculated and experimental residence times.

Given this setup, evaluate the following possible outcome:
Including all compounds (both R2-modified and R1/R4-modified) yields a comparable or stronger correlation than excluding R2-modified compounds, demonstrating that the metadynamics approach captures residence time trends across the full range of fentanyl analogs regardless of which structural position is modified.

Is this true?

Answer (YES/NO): NO